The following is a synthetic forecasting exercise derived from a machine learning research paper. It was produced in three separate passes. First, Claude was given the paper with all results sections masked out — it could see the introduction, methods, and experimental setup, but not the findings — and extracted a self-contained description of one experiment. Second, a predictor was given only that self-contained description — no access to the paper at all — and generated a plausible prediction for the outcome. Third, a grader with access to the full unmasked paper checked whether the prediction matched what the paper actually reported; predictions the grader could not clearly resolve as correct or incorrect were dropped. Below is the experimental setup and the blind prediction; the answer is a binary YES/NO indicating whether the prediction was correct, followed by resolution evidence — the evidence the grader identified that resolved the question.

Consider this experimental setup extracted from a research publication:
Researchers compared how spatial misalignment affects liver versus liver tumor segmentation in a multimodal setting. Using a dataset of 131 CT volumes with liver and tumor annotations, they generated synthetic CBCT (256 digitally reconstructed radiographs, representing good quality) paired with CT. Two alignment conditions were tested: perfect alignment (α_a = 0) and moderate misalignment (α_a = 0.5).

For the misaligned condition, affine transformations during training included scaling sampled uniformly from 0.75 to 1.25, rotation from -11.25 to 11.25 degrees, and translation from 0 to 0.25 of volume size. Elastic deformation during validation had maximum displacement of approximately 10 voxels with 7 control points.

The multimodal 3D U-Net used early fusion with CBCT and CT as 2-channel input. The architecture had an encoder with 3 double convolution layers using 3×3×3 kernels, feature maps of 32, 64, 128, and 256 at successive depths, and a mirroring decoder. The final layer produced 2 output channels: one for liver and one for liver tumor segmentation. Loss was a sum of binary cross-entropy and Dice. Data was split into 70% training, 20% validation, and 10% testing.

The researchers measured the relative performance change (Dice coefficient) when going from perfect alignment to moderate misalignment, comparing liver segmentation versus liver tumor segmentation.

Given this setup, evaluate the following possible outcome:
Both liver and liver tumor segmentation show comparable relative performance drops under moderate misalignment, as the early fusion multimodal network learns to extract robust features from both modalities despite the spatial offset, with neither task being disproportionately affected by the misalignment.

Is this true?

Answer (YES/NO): NO